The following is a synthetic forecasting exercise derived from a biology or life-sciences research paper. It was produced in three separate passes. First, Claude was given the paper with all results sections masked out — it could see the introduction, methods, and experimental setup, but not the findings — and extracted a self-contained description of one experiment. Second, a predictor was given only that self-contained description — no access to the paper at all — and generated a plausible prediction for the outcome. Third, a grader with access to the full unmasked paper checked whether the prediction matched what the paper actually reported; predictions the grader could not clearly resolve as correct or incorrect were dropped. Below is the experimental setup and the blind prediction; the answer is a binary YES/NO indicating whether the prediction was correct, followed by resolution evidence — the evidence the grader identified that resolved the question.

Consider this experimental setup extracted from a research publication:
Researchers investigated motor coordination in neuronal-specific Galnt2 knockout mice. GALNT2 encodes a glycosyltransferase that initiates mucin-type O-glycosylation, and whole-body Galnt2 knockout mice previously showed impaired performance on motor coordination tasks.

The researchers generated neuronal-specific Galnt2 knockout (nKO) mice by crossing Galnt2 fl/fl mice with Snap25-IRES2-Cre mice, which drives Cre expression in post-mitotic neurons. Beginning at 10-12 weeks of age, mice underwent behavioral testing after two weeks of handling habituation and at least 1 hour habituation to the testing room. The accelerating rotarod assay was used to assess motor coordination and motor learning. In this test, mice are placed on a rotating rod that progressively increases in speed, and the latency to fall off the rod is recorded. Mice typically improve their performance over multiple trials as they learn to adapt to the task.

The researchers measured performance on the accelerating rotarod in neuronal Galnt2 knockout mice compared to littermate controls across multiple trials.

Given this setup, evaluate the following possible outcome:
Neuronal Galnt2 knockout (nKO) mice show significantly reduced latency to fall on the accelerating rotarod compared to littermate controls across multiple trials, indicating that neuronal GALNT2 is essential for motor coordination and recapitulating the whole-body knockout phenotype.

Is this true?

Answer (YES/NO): YES